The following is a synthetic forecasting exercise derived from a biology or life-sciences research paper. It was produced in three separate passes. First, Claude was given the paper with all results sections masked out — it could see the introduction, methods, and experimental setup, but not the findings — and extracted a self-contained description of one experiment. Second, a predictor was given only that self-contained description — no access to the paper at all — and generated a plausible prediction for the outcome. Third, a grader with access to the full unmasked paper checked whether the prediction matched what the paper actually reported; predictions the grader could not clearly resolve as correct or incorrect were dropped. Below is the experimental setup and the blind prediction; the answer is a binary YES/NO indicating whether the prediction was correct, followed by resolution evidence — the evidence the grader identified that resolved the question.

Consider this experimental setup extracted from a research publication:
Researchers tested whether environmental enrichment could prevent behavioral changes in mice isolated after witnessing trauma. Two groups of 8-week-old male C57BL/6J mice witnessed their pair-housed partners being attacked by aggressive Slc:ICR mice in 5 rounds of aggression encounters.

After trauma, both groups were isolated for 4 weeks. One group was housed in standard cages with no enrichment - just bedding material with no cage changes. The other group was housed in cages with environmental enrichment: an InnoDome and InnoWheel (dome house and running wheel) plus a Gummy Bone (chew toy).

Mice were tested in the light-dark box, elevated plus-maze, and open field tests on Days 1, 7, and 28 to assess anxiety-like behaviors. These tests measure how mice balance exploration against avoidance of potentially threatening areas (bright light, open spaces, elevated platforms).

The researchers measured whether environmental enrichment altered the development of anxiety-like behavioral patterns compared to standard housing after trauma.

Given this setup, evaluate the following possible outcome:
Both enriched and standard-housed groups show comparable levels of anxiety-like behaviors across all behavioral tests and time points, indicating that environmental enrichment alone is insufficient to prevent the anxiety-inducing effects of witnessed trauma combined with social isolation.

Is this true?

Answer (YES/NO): NO